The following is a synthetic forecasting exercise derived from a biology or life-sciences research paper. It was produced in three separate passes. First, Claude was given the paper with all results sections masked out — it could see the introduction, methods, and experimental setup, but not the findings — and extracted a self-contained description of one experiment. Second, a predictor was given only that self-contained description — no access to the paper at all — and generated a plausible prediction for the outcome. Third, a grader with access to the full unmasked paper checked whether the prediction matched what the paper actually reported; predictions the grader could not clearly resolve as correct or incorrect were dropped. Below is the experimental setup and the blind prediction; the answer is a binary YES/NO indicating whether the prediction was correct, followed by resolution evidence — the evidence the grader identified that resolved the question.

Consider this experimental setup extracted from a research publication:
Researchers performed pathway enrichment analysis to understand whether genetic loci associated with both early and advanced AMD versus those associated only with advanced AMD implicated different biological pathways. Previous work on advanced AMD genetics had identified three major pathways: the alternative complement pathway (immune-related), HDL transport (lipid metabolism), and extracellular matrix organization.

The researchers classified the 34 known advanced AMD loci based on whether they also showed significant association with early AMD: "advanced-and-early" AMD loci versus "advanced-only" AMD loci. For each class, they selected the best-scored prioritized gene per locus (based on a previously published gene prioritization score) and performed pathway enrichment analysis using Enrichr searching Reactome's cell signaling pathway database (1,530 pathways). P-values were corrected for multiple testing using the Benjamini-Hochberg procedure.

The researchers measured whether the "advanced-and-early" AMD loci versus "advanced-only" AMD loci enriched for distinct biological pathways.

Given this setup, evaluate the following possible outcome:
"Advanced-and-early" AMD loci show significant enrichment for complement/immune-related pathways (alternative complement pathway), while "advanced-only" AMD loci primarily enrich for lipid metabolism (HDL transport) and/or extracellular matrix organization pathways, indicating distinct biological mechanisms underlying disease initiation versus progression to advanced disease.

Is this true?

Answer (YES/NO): NO